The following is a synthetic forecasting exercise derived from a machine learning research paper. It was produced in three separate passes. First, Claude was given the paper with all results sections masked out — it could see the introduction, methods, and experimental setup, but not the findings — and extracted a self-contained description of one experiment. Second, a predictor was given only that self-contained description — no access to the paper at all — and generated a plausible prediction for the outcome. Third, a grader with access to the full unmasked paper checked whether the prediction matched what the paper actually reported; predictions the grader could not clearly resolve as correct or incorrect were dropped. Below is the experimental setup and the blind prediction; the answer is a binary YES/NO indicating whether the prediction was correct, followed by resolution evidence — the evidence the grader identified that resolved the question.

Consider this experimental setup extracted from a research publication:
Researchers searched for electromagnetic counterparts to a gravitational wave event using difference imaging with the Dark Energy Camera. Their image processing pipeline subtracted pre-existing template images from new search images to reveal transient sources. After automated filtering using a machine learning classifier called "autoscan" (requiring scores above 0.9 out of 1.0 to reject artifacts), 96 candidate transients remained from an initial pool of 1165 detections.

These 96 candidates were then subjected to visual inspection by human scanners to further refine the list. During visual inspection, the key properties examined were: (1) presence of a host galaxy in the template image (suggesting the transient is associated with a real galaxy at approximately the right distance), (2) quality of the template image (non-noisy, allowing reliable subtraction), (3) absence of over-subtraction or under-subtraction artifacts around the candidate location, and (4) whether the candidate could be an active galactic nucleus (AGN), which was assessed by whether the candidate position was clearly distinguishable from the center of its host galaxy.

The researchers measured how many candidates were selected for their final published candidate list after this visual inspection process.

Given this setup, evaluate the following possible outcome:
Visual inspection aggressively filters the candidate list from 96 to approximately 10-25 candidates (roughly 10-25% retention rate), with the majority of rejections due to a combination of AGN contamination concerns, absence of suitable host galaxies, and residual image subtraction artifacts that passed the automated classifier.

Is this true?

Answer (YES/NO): YES